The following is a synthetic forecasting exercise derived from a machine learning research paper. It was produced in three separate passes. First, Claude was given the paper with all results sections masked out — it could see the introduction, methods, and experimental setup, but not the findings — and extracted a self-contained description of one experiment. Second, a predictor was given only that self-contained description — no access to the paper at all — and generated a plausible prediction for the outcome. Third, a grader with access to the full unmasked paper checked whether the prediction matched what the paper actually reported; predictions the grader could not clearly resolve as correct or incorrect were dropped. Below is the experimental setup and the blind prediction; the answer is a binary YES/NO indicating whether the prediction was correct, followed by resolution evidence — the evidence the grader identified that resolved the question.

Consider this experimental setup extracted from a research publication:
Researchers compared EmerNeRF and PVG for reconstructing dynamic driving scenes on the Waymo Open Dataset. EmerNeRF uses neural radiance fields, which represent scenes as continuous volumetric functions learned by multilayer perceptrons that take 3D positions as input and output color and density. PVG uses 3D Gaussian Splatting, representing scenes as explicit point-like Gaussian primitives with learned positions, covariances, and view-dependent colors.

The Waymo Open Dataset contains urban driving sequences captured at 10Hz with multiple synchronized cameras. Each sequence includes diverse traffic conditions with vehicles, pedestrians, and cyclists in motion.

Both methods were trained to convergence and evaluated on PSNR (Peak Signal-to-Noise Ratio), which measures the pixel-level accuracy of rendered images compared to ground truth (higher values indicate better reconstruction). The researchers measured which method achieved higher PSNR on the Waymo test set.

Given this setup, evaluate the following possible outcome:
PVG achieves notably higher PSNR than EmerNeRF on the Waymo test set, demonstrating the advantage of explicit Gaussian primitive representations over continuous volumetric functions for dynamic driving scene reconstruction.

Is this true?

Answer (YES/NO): YES